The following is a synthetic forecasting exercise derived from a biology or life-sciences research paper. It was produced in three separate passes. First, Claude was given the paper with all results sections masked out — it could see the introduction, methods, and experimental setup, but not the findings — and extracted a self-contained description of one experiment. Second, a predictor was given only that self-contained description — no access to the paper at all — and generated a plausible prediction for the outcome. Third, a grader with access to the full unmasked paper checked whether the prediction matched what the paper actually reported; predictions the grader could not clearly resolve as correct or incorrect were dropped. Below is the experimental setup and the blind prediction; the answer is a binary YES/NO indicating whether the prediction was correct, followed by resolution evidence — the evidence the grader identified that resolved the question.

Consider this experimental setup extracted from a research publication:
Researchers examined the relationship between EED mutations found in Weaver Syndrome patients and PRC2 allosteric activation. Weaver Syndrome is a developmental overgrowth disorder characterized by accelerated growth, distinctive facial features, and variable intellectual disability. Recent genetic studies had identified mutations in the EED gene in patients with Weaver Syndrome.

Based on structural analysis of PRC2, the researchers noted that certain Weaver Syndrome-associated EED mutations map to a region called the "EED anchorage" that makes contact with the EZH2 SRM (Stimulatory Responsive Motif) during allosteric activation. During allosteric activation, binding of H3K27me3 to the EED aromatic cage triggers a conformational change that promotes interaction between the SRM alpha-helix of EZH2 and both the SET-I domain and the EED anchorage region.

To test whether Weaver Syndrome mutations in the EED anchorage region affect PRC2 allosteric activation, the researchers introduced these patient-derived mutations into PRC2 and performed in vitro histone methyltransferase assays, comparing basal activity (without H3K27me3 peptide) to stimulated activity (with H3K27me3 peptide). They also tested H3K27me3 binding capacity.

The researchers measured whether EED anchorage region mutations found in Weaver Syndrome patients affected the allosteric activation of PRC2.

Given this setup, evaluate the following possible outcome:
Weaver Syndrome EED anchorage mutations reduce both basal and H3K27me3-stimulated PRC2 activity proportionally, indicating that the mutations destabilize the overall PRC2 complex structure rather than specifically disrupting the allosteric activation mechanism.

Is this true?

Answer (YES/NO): NO